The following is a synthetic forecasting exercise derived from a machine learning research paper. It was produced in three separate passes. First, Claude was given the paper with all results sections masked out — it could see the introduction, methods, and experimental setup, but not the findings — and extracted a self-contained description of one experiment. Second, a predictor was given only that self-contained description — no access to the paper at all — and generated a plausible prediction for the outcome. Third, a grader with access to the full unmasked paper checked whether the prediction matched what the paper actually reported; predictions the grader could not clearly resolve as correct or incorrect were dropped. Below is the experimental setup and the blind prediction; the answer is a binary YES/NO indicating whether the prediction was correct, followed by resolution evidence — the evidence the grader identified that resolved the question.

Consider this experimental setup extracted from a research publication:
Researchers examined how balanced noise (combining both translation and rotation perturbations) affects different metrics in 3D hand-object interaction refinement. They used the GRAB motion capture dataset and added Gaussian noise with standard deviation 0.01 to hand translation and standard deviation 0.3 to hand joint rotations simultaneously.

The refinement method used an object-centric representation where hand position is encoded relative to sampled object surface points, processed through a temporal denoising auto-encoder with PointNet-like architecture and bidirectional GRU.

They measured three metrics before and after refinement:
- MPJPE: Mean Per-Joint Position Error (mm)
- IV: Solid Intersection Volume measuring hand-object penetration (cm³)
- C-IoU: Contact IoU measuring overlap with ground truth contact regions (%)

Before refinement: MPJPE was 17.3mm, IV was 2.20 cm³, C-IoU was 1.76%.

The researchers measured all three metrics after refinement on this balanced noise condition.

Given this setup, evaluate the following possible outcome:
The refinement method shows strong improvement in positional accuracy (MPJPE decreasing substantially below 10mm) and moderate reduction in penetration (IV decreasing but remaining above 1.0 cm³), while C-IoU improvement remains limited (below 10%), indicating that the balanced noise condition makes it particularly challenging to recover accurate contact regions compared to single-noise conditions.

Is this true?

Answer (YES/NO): NO